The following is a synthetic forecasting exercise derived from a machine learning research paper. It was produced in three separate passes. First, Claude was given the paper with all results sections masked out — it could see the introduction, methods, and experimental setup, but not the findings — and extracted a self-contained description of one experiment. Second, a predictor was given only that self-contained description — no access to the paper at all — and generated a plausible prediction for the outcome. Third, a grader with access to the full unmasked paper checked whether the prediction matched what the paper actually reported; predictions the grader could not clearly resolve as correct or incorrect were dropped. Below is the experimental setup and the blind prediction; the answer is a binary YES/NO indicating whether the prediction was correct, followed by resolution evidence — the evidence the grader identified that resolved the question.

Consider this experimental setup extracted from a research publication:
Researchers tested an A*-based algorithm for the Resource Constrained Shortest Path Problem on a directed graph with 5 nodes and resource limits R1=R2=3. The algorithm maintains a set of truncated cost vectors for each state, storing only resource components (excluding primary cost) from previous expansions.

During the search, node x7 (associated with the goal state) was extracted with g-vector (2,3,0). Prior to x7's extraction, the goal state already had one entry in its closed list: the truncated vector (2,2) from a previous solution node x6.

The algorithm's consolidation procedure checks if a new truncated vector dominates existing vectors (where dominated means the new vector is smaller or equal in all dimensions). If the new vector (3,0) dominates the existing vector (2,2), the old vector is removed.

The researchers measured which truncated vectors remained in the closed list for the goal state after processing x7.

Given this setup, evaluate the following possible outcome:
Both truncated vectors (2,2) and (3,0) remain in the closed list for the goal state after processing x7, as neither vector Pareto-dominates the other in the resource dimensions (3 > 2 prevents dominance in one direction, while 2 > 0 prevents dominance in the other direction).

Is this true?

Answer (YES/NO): YES